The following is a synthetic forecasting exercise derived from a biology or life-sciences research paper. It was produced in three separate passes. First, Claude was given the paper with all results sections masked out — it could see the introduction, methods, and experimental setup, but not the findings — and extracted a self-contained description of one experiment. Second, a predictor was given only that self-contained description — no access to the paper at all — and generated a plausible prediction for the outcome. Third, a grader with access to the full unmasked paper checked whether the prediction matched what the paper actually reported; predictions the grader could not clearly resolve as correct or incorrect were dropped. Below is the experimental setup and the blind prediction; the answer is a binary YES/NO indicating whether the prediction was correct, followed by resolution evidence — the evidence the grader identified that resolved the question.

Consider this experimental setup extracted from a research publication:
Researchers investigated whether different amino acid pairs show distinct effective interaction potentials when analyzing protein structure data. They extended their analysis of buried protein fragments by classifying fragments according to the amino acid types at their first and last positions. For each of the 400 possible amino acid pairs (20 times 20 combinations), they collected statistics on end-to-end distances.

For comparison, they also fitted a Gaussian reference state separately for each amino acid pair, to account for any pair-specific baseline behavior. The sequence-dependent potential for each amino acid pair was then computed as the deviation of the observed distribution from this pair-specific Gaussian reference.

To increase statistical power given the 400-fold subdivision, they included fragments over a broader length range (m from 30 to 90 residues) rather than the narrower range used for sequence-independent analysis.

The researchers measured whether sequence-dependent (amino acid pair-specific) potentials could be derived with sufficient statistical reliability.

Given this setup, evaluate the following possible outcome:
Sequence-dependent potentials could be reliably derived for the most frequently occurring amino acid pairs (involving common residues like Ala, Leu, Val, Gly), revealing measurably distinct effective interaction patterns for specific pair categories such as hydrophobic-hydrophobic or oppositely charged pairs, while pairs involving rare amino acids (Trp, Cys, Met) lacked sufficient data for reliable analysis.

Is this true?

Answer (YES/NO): NO